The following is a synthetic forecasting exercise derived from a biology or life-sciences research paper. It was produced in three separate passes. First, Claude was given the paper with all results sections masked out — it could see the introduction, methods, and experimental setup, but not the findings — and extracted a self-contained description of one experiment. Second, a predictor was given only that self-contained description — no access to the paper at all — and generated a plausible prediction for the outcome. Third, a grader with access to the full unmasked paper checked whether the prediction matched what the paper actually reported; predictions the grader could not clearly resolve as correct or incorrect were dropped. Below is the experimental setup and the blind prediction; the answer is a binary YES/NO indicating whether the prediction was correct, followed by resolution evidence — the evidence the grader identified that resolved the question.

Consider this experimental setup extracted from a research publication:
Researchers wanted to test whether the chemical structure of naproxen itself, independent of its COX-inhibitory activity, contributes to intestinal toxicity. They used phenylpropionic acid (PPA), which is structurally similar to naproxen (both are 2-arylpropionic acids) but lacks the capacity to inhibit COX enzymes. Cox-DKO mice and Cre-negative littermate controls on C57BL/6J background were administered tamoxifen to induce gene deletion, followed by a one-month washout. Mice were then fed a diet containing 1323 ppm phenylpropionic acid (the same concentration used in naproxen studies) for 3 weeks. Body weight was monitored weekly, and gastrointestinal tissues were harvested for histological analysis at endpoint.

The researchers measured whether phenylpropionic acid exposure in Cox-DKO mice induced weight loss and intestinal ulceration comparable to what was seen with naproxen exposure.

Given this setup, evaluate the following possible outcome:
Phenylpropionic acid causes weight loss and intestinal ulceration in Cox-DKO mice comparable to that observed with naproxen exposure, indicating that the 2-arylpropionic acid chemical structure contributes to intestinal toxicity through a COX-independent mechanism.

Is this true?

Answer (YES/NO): NO